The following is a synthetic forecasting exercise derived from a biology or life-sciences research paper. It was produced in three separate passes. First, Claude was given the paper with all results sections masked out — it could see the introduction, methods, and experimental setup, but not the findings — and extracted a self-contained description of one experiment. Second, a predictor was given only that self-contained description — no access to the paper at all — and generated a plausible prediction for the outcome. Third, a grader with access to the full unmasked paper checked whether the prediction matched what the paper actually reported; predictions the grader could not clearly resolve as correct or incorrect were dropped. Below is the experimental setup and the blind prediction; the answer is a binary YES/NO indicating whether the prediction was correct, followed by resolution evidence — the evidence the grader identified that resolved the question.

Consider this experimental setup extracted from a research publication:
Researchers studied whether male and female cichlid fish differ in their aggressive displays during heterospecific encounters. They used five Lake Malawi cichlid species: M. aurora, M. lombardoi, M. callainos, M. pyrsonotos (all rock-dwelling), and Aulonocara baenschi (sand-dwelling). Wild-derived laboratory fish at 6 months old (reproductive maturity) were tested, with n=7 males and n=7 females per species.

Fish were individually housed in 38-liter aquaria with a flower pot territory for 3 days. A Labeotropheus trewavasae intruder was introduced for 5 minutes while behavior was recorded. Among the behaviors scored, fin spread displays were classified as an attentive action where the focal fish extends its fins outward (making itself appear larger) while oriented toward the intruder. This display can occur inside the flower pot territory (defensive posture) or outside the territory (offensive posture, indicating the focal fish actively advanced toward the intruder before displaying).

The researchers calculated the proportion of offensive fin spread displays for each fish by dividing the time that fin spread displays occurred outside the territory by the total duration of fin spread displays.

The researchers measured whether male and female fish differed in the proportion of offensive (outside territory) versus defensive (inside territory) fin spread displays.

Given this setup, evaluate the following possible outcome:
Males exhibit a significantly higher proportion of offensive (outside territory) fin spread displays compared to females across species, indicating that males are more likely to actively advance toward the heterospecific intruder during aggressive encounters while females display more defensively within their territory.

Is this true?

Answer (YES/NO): NO